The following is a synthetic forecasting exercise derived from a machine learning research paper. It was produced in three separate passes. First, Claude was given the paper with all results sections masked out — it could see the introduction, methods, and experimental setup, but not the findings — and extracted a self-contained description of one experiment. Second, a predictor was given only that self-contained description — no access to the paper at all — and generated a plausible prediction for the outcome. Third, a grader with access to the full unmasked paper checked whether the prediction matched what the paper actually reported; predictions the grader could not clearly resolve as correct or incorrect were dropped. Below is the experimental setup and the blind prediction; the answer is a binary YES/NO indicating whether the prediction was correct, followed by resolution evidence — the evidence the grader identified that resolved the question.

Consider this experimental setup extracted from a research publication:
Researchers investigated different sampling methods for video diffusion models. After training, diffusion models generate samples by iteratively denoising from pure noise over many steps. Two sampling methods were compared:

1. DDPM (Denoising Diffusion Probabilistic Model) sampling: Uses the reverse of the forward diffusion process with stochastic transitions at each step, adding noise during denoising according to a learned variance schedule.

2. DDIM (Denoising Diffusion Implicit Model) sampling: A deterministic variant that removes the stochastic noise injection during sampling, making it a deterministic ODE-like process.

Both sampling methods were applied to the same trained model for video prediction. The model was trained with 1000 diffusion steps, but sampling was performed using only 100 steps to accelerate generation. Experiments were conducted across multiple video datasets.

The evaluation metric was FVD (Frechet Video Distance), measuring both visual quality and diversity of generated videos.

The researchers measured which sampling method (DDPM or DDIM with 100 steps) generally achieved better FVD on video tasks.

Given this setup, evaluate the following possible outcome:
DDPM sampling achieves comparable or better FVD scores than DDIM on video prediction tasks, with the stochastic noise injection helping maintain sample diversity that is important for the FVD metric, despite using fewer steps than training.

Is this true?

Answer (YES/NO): YES